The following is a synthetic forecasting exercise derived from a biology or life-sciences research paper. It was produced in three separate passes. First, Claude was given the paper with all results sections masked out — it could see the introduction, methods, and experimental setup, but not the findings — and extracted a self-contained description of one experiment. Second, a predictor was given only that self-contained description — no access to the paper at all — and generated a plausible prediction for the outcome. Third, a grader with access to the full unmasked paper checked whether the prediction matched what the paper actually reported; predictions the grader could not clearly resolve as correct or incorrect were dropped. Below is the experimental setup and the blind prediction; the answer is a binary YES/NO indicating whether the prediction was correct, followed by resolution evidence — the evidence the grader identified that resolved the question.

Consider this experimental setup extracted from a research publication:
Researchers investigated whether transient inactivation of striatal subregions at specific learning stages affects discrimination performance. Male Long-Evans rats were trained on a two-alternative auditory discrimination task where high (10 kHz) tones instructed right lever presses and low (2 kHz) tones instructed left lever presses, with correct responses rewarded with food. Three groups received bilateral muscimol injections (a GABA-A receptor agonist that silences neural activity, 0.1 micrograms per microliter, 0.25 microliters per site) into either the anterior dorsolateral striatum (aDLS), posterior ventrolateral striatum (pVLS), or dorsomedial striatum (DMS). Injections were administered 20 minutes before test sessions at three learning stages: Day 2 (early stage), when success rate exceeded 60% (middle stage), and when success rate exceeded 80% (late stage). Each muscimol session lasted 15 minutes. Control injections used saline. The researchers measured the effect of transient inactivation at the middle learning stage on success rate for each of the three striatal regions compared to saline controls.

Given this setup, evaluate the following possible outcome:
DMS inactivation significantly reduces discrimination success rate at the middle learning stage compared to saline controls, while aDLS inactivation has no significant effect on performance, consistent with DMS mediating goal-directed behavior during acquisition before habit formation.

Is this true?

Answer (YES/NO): NO